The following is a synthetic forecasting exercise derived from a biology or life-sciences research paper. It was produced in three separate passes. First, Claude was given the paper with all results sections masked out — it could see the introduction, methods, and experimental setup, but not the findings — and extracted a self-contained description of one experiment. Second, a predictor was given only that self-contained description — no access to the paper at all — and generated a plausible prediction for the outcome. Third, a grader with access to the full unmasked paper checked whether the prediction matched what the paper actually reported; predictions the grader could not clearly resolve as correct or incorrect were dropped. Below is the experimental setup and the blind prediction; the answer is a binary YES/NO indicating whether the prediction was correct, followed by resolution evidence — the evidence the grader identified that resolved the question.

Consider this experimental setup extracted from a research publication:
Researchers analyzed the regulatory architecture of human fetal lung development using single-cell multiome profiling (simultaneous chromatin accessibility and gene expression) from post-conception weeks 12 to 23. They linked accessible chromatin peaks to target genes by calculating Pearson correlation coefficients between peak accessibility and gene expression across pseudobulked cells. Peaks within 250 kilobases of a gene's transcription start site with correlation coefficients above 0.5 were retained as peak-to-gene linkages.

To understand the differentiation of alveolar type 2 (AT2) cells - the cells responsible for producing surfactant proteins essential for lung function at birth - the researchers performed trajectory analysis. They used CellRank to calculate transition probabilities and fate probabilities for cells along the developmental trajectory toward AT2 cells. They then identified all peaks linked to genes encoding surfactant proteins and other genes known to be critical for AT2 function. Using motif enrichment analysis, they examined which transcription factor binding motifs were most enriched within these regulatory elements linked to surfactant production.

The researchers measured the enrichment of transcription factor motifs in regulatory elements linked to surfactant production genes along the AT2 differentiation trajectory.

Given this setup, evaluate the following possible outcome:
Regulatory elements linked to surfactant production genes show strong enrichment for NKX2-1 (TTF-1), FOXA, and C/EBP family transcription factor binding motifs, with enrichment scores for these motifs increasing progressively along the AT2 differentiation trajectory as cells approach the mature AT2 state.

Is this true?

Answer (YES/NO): NO